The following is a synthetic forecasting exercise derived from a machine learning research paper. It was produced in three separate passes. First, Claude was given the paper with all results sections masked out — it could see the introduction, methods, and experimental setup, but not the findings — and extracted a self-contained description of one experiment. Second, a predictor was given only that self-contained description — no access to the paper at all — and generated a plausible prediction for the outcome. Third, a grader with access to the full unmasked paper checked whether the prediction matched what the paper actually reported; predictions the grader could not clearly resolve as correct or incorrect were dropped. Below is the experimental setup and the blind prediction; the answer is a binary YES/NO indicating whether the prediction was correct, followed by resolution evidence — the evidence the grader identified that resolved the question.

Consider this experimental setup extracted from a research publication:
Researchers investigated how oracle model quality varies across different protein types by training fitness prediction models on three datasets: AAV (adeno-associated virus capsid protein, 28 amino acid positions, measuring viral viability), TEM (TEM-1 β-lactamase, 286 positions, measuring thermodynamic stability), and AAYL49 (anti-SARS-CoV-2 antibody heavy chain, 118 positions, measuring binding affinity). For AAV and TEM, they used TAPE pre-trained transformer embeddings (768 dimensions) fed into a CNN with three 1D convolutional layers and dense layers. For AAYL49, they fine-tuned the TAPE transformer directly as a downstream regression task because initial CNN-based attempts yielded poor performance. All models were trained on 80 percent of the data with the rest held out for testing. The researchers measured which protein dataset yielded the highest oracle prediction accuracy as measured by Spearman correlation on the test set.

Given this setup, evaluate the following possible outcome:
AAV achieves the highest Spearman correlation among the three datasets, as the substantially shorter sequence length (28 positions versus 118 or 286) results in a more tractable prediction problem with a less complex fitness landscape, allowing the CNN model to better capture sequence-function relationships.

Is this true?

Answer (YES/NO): YES